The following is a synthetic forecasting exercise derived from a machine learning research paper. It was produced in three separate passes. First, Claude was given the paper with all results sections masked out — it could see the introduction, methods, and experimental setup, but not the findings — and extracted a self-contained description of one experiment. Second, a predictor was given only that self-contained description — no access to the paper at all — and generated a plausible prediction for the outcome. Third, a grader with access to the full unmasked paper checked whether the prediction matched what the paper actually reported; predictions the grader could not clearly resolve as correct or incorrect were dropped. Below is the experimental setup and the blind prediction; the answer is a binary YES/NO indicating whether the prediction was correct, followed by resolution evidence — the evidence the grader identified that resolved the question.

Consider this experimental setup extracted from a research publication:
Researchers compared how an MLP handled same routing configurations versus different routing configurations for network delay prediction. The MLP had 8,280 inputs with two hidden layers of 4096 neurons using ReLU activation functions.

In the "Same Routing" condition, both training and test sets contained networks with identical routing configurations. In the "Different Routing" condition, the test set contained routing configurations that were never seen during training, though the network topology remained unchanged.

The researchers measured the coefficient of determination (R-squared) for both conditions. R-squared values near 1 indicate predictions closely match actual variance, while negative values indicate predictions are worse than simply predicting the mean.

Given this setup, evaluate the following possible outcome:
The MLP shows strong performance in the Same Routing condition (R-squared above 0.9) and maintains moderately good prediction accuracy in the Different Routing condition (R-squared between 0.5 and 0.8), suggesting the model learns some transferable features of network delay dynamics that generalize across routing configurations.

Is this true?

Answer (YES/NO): NO